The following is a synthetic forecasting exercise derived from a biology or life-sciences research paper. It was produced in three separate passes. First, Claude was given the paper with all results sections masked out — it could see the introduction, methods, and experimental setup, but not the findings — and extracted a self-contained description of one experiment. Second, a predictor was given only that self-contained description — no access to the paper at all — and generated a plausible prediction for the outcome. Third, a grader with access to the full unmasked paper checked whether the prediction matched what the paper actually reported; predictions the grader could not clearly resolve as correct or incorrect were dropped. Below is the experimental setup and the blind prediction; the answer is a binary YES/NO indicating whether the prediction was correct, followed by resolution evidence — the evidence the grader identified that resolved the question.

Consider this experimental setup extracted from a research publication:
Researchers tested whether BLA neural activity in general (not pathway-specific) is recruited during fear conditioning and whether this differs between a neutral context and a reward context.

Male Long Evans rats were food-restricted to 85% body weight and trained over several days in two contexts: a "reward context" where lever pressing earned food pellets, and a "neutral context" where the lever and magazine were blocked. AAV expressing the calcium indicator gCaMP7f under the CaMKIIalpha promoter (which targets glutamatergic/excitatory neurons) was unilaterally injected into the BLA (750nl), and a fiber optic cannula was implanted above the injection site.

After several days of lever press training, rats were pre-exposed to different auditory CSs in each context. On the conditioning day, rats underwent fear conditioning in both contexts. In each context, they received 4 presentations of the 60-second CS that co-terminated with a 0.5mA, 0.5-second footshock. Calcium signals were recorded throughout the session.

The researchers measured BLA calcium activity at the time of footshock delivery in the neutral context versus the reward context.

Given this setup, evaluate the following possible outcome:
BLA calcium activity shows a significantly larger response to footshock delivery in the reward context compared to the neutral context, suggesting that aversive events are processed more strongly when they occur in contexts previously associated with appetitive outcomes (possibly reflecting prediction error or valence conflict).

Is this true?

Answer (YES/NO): NO